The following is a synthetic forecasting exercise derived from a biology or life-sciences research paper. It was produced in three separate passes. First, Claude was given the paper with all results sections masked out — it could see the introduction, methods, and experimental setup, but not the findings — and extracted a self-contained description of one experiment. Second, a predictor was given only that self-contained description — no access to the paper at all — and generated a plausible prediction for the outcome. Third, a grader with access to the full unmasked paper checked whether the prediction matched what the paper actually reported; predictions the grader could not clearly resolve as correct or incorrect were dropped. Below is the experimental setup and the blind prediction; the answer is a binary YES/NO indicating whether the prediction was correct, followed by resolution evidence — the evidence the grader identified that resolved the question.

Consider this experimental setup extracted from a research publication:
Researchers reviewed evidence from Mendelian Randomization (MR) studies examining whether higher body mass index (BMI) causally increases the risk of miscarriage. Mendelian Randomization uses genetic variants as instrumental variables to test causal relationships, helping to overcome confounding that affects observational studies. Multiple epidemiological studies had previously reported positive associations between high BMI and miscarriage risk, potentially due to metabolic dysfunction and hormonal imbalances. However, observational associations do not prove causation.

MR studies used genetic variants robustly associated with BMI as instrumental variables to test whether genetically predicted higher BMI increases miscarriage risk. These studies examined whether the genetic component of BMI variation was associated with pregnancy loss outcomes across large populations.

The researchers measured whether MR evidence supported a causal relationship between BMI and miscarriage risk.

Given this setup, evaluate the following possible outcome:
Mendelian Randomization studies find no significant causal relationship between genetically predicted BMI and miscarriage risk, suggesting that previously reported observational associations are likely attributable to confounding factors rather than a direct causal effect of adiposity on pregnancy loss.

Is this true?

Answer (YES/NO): NO